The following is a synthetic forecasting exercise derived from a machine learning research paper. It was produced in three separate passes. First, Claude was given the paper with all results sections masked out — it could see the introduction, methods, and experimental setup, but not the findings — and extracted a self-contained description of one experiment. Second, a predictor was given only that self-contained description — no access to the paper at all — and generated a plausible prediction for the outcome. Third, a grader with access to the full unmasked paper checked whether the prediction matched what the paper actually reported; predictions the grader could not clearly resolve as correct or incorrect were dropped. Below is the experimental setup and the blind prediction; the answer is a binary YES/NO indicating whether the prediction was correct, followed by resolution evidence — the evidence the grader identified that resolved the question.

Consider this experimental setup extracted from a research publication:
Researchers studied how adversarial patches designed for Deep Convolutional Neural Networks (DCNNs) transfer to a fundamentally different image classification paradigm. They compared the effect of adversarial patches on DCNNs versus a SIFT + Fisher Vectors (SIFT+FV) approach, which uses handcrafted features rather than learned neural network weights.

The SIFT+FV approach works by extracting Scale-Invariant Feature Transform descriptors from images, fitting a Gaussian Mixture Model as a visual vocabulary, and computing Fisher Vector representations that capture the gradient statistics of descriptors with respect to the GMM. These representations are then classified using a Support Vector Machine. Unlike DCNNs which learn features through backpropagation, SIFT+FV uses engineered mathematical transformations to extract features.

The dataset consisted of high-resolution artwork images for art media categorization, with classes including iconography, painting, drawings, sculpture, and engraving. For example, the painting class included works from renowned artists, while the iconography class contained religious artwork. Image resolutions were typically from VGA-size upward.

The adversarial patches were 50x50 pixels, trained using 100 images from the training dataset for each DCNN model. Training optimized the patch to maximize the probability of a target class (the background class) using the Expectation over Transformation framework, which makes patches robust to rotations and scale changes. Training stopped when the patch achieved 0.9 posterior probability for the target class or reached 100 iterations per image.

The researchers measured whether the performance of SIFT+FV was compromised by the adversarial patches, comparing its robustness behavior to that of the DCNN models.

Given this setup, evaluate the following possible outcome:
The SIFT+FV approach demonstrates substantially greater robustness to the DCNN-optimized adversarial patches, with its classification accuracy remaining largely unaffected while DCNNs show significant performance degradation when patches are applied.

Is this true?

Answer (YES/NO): YES